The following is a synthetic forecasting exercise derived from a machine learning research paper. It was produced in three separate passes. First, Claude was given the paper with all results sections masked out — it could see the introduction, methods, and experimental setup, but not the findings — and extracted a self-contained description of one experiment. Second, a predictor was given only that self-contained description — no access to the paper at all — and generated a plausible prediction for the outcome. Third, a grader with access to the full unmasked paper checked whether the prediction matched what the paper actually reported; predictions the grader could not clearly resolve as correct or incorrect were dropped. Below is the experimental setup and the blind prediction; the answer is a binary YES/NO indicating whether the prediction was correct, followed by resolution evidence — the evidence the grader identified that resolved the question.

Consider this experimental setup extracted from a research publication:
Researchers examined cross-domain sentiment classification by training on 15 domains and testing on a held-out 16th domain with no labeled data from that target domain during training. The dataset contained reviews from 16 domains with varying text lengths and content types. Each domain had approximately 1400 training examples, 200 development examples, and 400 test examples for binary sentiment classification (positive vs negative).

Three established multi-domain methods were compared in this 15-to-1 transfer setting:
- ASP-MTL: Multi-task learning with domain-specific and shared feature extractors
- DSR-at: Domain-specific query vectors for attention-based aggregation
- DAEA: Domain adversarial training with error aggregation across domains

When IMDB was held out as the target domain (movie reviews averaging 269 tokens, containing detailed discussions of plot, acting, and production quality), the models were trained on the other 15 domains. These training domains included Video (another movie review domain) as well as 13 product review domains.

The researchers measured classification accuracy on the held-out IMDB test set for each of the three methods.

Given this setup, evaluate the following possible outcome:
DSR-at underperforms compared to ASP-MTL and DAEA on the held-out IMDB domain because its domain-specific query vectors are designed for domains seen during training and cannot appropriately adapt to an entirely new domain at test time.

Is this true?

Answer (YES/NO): YES